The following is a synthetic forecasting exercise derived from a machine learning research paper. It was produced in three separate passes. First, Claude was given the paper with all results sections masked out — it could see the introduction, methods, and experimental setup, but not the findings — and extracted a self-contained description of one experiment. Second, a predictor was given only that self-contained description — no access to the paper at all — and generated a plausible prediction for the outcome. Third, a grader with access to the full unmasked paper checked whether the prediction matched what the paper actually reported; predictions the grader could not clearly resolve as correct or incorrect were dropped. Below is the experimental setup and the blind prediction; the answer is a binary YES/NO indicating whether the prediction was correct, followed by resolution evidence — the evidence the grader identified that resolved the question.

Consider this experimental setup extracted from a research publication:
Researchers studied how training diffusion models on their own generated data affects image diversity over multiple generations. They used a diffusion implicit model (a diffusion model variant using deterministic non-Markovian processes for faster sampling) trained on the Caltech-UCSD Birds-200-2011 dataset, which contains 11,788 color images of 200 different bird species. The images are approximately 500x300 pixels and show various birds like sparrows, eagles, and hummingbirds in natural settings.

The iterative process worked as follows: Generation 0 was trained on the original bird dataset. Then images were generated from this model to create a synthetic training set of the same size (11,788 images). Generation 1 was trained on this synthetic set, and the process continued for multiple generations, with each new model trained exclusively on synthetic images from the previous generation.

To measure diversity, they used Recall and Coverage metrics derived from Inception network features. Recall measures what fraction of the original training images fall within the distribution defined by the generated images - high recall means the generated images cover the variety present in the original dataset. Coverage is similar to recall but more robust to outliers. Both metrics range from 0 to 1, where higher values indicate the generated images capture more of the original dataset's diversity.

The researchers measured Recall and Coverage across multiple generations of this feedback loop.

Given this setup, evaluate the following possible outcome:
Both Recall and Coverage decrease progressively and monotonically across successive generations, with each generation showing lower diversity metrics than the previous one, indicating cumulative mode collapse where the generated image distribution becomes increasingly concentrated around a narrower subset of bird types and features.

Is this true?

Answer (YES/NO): YES